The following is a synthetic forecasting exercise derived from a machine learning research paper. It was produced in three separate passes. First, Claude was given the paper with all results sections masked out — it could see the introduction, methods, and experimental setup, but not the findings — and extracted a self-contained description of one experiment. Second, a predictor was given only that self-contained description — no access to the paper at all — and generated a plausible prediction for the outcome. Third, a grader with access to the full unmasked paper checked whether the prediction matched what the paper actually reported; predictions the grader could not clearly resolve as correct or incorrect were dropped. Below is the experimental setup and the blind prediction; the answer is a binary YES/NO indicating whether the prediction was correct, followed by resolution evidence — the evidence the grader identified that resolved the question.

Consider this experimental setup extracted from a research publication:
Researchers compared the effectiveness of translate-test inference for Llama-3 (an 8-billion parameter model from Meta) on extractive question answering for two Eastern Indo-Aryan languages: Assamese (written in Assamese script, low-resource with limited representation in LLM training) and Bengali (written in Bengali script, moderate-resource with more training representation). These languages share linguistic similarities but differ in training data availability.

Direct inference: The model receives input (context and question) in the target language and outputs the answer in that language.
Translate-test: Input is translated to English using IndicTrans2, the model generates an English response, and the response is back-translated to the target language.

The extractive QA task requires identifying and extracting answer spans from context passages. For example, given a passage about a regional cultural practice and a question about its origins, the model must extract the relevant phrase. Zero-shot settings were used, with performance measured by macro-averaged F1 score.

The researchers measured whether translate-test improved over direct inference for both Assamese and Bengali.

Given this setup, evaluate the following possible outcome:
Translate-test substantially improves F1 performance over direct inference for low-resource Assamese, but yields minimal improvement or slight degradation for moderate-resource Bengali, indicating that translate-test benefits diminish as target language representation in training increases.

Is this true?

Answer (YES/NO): NO